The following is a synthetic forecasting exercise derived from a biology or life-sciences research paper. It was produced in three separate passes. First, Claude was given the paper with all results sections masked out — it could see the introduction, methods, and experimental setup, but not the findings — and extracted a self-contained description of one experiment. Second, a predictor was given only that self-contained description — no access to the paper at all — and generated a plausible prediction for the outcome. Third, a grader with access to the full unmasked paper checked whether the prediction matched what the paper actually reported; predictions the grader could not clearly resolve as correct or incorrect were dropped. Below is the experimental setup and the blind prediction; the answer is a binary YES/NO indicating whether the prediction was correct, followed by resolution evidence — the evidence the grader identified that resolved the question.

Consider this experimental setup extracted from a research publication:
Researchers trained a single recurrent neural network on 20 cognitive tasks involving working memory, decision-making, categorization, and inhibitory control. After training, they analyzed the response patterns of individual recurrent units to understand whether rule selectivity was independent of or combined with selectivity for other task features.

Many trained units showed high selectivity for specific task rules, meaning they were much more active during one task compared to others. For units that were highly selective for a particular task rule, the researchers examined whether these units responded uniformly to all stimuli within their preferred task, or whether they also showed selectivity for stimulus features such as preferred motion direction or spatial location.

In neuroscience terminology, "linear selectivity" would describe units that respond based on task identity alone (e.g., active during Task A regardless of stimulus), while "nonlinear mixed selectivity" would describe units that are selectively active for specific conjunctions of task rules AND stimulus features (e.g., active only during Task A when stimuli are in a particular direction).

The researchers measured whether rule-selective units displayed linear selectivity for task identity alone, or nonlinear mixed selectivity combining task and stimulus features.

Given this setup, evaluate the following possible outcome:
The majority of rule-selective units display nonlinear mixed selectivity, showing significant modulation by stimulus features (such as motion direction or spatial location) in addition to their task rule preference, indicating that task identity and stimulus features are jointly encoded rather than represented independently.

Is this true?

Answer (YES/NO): YES